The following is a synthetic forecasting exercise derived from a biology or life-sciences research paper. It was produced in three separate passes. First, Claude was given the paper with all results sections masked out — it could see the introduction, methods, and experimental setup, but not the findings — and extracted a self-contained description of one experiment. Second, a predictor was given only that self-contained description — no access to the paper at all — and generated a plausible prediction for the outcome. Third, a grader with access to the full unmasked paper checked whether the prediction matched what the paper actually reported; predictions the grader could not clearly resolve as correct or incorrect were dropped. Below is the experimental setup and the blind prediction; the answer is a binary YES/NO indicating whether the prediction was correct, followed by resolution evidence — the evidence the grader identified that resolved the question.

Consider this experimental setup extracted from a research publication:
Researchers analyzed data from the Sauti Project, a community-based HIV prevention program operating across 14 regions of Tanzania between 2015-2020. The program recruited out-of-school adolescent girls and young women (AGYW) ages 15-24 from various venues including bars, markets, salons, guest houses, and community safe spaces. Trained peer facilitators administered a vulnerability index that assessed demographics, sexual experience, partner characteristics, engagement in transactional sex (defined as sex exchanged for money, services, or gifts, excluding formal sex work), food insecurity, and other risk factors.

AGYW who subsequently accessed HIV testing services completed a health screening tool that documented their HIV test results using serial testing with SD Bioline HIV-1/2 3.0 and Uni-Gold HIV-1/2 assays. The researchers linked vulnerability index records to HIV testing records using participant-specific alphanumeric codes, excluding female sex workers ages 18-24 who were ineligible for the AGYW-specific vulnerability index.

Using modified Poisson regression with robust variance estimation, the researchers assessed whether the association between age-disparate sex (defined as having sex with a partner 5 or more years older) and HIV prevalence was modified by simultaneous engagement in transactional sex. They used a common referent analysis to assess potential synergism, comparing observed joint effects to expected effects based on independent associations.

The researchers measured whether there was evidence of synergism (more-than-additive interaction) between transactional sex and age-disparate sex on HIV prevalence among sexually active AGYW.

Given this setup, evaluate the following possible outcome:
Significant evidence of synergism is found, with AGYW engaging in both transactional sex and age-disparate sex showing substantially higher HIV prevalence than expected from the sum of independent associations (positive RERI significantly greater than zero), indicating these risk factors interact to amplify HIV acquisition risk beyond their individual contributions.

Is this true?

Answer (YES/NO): NO